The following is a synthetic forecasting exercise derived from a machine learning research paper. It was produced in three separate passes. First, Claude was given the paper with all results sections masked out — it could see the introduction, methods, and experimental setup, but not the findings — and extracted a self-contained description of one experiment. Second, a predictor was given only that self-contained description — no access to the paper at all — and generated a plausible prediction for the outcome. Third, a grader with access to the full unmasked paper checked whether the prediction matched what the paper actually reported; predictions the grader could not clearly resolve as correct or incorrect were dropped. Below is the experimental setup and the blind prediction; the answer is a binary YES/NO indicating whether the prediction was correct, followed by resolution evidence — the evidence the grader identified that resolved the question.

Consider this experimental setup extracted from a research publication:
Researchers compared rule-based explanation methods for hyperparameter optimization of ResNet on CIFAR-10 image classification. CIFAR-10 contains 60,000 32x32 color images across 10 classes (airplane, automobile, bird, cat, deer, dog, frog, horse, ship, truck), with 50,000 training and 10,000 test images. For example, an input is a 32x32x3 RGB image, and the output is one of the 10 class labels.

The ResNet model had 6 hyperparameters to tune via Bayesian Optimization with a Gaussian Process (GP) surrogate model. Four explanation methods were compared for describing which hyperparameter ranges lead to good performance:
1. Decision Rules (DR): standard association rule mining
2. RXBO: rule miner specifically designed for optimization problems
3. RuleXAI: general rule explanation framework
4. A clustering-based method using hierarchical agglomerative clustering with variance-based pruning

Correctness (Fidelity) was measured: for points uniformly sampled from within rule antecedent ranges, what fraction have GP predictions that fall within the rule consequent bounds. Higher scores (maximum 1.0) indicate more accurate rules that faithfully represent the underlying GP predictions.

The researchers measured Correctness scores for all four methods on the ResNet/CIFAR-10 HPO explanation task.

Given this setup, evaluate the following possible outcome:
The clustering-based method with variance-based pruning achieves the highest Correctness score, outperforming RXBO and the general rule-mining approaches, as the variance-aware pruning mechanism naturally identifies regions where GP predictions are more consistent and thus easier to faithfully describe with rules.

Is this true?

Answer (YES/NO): YES